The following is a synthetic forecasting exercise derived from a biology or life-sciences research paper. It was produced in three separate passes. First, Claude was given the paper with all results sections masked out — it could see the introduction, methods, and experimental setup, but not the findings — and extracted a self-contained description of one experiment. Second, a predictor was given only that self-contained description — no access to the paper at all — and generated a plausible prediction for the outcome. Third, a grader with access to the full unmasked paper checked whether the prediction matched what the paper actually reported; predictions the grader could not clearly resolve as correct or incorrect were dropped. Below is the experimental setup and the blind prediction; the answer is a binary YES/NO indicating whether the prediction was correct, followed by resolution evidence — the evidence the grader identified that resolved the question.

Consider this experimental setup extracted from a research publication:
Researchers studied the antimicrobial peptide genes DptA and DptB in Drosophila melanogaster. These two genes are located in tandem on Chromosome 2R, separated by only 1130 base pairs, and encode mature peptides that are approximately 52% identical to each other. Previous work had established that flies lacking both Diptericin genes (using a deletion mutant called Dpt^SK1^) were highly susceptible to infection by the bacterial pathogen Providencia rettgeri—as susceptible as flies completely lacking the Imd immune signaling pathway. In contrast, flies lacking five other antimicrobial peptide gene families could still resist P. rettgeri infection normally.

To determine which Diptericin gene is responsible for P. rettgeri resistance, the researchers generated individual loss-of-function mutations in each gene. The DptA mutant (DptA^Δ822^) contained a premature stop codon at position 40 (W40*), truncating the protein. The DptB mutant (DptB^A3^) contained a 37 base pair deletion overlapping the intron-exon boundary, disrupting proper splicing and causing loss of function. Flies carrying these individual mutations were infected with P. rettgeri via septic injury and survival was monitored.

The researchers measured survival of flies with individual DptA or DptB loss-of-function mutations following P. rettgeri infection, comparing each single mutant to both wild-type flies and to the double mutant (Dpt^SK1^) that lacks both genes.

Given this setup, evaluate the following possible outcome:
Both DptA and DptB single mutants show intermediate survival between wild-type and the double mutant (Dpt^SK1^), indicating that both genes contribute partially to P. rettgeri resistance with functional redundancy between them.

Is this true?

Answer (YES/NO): NO